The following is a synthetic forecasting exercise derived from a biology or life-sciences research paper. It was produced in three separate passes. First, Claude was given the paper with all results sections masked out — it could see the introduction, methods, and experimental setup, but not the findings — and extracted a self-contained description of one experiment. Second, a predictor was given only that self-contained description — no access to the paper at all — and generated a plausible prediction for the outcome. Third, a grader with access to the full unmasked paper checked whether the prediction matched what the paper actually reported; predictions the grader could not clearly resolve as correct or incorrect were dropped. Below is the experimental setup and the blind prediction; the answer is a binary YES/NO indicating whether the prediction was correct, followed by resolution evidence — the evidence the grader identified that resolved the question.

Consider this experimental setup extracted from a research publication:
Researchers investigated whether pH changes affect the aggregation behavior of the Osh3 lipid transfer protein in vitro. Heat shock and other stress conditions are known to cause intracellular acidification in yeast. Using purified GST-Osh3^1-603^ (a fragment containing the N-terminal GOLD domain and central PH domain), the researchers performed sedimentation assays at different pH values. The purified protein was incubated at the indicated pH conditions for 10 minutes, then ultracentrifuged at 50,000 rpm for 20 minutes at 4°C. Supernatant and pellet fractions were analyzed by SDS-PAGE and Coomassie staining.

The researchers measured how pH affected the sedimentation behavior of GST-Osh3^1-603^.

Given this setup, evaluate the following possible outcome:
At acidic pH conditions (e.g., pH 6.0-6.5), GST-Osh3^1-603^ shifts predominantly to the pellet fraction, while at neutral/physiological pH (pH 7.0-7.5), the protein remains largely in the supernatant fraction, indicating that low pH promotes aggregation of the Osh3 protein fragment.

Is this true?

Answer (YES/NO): NO